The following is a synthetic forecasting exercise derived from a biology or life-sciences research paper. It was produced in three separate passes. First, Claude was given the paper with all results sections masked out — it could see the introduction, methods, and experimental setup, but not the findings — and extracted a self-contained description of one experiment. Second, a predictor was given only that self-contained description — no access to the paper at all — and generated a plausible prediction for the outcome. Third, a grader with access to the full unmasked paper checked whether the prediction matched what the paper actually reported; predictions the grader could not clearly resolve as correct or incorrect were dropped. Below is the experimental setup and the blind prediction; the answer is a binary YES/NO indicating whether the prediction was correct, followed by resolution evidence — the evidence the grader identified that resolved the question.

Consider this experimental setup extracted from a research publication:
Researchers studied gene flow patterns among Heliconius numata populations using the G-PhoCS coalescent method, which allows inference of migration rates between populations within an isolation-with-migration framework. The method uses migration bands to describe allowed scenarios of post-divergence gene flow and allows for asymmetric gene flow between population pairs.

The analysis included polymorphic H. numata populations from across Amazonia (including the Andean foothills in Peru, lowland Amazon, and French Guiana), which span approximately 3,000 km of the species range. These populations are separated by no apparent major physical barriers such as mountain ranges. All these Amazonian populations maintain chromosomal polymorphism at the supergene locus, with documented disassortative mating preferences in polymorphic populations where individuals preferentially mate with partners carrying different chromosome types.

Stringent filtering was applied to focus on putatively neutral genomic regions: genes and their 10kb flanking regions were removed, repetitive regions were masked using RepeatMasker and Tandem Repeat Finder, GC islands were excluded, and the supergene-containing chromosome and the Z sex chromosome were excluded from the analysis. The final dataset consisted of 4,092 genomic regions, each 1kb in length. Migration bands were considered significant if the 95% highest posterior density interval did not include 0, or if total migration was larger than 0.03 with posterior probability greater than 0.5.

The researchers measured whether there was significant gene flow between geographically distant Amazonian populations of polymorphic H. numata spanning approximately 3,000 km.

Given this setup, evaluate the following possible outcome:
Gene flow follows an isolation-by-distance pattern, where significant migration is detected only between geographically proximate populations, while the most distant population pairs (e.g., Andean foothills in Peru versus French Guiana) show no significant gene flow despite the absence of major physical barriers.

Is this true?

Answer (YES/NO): NO